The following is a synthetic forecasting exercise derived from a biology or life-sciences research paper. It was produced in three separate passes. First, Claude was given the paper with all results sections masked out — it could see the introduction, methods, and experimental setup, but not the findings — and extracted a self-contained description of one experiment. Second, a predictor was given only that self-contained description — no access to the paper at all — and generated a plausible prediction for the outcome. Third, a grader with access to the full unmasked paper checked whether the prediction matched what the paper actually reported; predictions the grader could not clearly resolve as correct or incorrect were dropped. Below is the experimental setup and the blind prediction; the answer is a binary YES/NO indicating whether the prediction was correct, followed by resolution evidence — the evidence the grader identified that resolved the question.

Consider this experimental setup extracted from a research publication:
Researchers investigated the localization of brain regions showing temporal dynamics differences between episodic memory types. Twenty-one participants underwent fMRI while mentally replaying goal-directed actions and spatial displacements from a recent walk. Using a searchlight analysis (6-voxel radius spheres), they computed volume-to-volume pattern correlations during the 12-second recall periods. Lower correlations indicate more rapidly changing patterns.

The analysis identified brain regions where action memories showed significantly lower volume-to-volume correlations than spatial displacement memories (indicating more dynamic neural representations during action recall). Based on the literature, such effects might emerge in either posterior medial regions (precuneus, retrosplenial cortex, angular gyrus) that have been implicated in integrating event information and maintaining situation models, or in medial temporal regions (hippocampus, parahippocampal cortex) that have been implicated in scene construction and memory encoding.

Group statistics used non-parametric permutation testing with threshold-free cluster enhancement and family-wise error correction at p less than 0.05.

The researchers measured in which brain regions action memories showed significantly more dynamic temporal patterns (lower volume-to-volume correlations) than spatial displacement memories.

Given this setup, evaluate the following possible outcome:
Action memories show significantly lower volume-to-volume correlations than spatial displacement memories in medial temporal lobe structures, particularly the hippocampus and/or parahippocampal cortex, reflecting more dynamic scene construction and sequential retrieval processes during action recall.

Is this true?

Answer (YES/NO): NO